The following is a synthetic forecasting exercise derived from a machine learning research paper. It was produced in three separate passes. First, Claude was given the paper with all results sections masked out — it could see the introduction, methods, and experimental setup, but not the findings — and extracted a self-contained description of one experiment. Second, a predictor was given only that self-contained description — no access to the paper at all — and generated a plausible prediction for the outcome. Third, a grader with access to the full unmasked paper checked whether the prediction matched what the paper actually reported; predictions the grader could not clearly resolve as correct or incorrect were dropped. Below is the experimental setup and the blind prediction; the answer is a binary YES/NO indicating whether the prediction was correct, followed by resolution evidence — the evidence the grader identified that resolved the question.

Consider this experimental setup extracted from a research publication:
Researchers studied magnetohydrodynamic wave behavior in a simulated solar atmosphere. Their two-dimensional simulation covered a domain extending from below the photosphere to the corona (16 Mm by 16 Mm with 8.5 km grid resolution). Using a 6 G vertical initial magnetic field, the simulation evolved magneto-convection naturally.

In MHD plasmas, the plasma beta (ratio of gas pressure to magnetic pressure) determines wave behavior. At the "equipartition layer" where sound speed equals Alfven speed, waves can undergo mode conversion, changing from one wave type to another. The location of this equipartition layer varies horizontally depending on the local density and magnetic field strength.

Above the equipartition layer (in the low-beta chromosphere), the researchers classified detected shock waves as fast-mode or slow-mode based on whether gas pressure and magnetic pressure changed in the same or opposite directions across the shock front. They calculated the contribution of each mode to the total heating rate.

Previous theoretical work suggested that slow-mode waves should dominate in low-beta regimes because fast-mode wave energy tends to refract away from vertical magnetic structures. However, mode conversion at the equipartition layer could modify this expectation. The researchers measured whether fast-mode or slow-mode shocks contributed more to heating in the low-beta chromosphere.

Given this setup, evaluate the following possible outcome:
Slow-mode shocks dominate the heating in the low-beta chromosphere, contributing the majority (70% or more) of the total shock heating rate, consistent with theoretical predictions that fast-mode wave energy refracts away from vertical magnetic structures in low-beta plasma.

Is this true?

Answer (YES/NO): NO